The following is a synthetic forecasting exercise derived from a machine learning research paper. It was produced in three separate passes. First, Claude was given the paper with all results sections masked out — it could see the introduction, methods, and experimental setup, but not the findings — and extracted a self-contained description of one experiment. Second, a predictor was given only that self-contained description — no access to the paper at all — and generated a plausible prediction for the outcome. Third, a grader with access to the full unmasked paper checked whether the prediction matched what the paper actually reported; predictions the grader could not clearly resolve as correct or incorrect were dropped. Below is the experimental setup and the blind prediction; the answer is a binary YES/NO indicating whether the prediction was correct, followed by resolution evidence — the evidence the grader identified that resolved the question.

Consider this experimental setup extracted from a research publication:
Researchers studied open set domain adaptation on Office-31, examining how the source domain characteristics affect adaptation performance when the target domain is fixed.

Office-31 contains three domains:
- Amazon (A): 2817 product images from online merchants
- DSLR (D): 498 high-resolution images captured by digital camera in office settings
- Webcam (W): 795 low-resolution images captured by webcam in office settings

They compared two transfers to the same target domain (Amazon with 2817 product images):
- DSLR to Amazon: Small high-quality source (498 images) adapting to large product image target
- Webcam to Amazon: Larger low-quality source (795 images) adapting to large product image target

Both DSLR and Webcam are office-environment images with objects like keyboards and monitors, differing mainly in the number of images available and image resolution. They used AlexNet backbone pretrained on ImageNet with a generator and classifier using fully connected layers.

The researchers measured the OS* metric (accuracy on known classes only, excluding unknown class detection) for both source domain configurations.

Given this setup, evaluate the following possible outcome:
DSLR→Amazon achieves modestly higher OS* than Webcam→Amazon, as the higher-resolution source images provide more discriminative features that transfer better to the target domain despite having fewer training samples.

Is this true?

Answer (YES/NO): YES